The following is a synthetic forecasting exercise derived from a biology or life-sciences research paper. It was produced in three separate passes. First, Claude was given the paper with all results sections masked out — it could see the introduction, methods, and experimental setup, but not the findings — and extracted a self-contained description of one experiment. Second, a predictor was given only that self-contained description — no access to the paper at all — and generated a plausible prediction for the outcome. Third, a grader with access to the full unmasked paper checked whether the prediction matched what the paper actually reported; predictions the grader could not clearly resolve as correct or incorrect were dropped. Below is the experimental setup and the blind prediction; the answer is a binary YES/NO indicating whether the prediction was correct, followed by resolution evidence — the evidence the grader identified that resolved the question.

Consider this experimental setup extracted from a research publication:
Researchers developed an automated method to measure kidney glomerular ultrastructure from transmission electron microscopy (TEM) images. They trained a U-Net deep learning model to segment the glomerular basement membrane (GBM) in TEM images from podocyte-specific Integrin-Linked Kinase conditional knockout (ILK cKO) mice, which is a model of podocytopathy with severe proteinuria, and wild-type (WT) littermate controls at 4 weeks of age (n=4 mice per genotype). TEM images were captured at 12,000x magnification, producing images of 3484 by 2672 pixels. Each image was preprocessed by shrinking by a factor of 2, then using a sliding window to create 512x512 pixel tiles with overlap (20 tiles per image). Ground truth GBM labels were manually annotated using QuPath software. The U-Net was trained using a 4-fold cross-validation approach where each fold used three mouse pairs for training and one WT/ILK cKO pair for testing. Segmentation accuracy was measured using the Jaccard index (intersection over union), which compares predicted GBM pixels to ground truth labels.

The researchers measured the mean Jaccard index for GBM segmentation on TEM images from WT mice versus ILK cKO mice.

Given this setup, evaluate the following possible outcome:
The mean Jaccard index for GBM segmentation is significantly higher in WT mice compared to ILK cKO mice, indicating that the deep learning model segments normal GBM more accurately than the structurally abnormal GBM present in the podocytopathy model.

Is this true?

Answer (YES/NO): NO